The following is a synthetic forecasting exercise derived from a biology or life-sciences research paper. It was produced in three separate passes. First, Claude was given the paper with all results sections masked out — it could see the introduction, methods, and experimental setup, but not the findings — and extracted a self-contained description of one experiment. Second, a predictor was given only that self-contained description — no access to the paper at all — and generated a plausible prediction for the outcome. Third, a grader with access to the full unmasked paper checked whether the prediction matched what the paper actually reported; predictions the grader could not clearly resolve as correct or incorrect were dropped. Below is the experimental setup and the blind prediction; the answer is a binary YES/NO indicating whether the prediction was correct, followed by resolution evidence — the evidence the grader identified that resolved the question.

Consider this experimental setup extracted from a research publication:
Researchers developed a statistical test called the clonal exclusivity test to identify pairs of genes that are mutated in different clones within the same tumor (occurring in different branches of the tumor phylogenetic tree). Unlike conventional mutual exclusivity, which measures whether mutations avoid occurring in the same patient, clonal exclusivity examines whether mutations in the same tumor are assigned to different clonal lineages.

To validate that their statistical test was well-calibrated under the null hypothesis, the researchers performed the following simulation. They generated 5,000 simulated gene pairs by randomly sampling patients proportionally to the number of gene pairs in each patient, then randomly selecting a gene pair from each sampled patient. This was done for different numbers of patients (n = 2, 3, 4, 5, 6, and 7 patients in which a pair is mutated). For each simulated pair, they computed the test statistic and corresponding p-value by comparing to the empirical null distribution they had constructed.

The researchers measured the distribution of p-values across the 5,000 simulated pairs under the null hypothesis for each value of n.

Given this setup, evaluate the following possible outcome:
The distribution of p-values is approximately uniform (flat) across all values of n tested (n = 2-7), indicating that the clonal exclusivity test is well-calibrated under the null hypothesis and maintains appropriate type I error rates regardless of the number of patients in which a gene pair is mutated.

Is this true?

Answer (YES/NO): YES